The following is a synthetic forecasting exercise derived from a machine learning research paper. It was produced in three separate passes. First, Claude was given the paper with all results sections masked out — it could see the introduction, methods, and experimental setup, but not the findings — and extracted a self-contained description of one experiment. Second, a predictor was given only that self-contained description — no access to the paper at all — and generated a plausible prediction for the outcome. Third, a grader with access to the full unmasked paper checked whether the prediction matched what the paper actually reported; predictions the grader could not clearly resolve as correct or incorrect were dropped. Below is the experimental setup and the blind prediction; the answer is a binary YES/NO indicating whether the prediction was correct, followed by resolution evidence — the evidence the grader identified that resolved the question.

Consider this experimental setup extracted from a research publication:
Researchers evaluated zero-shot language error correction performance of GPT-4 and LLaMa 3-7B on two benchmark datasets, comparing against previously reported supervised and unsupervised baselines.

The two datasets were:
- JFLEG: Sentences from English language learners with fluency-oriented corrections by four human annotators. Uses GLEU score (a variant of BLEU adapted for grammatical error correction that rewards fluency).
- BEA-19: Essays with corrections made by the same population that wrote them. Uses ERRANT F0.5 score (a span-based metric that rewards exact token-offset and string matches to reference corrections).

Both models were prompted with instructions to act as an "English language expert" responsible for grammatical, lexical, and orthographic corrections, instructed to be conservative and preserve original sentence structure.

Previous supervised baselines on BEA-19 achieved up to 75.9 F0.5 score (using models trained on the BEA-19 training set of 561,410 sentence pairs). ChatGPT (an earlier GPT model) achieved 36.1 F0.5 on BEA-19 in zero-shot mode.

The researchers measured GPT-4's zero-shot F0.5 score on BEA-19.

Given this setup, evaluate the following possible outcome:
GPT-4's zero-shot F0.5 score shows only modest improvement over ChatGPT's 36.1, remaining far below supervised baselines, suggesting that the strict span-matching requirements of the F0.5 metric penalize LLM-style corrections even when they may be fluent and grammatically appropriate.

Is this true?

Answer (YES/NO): NO